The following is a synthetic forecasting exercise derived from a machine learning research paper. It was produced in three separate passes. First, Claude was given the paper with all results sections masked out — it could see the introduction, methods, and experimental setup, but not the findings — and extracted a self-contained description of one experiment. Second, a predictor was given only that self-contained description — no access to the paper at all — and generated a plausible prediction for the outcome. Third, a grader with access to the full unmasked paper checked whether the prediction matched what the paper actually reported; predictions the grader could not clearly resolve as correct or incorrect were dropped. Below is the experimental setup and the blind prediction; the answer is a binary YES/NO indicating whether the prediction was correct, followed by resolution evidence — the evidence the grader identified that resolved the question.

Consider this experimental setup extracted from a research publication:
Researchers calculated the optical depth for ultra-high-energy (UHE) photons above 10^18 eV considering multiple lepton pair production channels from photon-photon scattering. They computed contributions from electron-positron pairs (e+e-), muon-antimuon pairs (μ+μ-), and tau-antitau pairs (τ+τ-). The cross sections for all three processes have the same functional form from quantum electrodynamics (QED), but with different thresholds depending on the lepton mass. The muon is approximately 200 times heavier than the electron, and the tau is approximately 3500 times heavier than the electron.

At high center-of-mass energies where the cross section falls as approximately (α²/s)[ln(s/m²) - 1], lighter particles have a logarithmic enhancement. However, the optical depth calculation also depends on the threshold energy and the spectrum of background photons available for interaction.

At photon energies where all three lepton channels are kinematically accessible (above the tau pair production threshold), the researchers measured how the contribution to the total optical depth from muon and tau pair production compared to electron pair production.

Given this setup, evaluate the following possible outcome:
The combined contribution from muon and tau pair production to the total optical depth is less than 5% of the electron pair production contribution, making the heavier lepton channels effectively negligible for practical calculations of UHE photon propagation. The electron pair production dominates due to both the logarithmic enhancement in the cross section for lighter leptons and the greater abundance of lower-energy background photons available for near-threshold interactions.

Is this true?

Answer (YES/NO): YES